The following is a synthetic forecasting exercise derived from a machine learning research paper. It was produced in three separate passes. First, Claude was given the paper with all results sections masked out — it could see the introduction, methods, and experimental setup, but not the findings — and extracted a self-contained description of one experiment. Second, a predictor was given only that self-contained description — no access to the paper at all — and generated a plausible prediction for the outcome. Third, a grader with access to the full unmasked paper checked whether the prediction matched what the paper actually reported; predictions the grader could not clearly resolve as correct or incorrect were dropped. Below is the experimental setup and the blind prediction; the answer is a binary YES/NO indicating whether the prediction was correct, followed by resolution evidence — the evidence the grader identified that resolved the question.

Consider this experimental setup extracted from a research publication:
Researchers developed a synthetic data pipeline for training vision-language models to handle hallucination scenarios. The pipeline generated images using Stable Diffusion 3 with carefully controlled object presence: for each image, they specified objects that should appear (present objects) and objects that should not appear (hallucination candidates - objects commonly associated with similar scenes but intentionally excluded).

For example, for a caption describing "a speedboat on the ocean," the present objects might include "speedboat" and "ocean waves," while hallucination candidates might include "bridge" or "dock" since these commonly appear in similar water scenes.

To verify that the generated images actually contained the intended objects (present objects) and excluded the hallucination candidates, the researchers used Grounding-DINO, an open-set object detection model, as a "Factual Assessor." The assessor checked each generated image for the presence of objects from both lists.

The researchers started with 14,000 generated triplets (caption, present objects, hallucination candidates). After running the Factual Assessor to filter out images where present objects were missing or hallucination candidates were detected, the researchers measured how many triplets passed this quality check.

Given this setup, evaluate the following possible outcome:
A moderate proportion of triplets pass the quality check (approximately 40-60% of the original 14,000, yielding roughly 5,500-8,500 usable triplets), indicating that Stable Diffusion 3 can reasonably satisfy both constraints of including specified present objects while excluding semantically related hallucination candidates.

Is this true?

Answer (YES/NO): NO